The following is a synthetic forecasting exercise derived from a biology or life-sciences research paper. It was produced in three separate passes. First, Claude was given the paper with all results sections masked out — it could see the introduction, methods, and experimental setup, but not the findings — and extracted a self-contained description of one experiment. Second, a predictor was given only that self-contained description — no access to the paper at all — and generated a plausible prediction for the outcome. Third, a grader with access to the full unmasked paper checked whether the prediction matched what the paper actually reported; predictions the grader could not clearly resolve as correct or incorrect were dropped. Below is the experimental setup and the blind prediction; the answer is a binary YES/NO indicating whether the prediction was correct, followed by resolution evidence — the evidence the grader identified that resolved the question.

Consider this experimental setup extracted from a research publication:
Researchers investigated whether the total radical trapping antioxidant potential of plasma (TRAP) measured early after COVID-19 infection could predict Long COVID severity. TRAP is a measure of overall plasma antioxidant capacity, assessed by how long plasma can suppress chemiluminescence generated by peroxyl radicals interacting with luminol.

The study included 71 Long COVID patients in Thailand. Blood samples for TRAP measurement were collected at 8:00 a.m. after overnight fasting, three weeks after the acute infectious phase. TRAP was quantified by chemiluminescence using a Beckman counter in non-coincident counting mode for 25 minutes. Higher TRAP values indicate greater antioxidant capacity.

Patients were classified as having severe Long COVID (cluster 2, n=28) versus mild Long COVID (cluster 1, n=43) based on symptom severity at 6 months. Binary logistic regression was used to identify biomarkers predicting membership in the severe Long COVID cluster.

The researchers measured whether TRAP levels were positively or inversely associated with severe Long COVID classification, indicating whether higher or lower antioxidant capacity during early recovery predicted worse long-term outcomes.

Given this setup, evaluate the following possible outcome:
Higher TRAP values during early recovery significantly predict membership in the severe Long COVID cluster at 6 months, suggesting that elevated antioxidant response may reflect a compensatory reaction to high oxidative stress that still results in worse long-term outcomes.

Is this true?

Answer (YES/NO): NO